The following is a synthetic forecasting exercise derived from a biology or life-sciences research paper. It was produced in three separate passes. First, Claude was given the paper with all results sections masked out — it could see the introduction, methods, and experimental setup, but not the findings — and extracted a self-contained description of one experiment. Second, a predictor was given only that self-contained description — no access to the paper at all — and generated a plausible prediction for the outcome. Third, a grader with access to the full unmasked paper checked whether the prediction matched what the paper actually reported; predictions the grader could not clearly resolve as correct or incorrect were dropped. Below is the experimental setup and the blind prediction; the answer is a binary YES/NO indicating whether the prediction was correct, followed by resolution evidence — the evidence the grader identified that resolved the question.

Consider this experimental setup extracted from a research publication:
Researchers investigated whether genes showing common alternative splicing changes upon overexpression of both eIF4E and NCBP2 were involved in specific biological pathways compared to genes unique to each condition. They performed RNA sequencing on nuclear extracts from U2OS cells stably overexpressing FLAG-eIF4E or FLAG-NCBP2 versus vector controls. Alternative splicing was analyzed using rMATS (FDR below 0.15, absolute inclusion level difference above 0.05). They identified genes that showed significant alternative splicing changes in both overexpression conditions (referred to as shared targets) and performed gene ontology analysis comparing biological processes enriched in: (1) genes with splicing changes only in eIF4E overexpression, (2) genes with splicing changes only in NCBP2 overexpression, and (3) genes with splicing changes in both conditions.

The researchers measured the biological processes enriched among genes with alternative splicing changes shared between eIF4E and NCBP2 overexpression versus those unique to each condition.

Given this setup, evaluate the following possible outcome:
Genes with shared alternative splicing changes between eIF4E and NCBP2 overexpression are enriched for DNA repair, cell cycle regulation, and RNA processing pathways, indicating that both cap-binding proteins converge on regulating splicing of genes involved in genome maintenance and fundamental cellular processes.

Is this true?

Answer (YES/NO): NO